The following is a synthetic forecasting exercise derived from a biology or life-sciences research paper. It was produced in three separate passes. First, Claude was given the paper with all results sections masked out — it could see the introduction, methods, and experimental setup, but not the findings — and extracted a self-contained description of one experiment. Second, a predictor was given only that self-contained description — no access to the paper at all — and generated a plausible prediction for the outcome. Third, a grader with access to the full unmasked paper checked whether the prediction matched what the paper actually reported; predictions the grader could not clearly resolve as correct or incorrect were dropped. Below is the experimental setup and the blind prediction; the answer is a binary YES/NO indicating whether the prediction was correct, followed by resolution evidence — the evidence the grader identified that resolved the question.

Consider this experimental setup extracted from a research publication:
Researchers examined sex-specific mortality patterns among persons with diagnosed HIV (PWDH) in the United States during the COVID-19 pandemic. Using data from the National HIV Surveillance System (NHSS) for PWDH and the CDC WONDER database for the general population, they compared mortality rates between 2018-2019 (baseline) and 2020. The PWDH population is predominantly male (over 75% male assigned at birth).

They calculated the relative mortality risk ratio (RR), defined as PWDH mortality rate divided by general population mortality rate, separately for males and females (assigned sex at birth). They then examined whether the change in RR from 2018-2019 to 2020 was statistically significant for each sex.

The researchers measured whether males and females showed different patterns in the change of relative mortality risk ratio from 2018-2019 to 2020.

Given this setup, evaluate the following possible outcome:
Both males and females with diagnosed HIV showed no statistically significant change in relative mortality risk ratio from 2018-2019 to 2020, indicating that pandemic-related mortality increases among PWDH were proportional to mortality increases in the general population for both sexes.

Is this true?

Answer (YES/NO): NO